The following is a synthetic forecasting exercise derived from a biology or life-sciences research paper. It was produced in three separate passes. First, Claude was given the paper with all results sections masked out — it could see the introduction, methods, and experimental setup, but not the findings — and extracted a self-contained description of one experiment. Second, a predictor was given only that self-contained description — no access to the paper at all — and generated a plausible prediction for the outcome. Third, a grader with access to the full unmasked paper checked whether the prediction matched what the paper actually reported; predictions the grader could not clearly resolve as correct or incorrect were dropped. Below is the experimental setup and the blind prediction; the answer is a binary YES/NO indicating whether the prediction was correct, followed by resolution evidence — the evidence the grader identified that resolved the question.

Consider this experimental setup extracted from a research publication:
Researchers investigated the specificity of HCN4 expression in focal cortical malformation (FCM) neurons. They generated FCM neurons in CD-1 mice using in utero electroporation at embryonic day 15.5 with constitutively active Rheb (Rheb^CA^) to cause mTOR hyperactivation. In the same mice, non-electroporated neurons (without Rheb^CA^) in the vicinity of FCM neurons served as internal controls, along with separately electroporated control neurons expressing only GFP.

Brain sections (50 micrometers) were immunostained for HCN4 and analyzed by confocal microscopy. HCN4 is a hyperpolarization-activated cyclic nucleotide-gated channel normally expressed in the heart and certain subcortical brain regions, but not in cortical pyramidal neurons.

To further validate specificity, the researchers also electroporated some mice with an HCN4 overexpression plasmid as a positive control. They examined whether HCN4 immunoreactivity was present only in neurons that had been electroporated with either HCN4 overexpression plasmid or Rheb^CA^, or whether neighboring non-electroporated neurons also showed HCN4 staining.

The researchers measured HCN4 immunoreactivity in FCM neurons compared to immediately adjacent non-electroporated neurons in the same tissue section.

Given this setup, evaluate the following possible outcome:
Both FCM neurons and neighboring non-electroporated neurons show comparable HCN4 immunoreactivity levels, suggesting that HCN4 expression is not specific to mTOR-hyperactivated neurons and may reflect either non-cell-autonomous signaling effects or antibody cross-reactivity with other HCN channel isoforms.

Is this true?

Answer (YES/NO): NO